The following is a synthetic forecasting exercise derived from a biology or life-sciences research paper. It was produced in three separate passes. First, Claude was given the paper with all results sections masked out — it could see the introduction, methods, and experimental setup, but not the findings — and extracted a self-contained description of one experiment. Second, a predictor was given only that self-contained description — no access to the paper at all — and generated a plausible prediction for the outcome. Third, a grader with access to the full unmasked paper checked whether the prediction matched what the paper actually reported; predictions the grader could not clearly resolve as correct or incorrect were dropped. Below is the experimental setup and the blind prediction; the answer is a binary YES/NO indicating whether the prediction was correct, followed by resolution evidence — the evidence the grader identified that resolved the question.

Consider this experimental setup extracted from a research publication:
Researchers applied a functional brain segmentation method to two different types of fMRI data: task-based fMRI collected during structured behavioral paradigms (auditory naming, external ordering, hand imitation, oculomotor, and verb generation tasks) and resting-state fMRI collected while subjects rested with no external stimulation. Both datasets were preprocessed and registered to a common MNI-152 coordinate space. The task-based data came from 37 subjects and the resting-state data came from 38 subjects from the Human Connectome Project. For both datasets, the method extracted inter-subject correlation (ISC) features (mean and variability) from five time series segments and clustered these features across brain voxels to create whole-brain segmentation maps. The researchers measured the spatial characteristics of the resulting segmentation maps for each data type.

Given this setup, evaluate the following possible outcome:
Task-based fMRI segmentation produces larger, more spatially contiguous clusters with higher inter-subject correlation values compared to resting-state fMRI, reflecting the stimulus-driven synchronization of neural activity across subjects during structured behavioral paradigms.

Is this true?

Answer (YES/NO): NO